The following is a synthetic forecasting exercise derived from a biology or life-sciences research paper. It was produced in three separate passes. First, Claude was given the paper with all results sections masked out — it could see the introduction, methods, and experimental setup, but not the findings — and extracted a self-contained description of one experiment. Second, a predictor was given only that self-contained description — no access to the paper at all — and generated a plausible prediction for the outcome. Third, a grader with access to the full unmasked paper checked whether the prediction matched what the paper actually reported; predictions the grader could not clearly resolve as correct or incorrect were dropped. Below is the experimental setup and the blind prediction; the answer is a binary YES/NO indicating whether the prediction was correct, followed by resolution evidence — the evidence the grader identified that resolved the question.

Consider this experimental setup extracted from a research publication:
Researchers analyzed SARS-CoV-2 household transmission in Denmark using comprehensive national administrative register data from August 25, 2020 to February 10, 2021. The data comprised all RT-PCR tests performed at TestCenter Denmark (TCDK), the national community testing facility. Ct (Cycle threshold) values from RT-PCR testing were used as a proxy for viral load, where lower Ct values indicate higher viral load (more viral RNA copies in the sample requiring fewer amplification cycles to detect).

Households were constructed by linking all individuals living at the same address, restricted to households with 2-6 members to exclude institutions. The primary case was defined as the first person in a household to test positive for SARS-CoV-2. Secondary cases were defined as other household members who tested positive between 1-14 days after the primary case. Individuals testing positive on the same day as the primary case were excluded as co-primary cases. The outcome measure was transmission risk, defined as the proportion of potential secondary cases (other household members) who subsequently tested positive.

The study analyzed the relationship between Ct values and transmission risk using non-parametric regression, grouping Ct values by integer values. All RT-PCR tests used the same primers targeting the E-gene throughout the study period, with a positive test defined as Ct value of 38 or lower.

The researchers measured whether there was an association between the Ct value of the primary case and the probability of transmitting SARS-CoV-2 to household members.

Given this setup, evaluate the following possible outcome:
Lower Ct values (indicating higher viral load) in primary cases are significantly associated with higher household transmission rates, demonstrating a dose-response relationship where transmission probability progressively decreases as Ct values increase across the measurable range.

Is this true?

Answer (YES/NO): YES